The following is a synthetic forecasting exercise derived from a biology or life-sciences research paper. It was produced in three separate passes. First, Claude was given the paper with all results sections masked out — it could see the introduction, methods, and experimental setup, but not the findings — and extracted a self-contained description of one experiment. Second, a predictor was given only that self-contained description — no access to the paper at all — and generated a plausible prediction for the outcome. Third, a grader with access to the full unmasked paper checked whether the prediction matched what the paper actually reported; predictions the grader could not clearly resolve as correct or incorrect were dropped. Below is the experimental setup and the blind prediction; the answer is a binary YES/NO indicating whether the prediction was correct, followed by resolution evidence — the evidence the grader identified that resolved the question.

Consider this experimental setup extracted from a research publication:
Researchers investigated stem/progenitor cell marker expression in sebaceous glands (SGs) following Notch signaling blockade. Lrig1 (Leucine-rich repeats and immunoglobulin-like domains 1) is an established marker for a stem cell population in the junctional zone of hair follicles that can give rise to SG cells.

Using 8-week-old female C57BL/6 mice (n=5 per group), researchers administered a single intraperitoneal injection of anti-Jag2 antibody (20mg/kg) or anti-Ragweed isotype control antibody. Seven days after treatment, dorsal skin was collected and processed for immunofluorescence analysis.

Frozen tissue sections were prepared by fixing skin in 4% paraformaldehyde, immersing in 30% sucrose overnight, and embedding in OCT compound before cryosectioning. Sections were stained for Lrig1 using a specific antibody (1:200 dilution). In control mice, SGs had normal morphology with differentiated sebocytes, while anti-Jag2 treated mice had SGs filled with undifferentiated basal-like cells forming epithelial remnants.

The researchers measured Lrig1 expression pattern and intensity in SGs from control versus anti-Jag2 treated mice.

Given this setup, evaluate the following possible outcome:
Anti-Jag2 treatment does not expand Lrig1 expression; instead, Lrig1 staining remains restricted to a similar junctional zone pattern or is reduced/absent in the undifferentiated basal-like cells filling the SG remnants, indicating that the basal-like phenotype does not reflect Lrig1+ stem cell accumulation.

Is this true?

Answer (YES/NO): NO